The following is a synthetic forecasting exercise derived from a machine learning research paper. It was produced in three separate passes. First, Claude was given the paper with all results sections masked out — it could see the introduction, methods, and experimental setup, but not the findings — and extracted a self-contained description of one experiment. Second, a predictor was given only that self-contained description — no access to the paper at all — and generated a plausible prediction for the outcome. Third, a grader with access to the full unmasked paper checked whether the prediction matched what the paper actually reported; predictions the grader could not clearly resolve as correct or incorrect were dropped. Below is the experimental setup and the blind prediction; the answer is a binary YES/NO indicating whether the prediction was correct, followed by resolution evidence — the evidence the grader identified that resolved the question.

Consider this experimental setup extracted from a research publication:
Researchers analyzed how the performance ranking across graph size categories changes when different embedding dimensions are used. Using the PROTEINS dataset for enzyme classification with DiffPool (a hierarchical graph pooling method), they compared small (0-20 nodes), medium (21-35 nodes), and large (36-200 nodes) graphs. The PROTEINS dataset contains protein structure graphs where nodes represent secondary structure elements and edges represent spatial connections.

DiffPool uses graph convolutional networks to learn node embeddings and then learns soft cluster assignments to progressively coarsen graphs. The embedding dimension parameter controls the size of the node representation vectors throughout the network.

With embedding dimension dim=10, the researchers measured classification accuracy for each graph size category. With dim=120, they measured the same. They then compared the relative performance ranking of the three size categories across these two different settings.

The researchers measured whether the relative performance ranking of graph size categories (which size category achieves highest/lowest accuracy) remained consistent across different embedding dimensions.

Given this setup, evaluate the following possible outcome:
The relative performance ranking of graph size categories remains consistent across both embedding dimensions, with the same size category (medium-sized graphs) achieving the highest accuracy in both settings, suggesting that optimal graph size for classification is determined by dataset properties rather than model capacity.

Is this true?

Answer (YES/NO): NO